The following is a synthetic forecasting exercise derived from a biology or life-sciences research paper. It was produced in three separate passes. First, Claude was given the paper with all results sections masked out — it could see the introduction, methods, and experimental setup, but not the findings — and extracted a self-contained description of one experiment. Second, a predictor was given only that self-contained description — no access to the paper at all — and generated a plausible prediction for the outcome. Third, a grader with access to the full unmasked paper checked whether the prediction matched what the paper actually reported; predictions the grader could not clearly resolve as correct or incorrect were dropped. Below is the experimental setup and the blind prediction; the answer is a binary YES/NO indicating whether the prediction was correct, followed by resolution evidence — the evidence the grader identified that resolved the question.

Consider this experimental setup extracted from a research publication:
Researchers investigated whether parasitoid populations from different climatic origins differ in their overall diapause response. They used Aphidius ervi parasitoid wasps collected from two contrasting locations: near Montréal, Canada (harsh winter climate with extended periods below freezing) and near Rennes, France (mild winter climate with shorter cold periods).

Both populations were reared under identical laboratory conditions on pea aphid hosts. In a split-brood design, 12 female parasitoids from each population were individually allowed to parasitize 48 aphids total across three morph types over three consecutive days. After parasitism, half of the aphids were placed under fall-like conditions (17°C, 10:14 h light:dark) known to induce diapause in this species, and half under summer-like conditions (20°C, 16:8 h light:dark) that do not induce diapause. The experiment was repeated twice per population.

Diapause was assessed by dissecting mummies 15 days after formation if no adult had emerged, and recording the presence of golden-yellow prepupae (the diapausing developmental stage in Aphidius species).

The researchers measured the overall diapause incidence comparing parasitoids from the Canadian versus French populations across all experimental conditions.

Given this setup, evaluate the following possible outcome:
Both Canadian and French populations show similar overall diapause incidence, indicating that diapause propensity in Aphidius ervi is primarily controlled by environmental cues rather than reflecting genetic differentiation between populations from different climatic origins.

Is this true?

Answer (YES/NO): NO